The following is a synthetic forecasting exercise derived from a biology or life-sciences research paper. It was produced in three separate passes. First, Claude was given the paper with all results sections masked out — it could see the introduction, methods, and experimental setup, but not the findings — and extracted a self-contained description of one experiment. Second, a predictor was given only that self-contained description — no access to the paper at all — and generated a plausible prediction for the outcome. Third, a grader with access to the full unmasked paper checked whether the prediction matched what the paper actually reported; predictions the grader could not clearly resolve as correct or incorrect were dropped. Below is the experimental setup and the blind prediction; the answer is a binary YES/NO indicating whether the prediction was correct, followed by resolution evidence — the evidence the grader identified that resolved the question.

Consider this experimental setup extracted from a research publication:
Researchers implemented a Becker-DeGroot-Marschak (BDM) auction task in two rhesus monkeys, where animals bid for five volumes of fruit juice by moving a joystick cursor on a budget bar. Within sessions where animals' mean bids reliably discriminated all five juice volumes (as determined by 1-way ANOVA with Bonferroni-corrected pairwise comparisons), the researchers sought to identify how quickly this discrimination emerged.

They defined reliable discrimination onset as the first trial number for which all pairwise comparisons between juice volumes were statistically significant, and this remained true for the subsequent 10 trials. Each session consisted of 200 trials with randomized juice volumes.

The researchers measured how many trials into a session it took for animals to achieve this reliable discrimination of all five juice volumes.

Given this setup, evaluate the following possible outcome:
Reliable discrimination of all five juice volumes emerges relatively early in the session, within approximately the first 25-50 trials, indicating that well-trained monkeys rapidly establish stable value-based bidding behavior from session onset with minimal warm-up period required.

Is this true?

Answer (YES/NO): NO